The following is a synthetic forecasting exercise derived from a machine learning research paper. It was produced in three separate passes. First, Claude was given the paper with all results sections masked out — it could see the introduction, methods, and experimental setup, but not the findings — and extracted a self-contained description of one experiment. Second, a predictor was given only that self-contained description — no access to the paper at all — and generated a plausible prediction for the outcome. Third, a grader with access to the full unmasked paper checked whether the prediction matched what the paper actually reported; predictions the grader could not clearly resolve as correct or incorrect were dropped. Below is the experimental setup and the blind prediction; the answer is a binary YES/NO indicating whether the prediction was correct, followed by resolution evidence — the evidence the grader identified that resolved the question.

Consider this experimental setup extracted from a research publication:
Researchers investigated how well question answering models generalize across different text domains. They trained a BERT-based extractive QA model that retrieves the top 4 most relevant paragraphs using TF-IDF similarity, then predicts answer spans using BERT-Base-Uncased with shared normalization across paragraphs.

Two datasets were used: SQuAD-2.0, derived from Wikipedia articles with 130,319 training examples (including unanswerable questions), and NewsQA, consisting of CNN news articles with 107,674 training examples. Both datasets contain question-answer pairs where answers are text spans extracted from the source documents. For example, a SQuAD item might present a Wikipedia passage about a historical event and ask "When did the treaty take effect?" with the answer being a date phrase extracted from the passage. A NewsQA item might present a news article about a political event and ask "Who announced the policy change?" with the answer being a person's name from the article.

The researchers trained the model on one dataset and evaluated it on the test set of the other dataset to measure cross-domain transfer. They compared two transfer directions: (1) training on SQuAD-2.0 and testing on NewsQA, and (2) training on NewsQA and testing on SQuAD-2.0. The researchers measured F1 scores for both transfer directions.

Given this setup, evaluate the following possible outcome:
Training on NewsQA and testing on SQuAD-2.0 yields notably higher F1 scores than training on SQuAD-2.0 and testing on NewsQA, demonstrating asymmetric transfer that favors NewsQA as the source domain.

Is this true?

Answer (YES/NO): NO